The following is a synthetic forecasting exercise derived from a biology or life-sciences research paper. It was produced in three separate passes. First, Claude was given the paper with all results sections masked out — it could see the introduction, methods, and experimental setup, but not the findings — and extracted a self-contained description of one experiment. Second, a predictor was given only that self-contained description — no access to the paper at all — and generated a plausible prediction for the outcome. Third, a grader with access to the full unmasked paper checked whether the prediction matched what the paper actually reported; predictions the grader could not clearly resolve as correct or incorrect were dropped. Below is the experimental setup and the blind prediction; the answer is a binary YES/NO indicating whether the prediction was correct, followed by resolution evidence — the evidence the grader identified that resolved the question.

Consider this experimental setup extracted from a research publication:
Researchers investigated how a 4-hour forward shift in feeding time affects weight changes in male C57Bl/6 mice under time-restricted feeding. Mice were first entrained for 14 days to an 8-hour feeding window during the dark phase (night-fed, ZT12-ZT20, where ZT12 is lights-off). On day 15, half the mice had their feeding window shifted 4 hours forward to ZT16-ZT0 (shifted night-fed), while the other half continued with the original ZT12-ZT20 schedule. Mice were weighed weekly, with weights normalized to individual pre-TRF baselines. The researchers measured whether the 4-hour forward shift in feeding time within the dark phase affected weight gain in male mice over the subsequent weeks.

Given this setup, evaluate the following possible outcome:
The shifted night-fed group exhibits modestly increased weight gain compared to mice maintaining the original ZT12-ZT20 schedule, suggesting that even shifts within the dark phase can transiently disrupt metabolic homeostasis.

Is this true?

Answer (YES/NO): YES